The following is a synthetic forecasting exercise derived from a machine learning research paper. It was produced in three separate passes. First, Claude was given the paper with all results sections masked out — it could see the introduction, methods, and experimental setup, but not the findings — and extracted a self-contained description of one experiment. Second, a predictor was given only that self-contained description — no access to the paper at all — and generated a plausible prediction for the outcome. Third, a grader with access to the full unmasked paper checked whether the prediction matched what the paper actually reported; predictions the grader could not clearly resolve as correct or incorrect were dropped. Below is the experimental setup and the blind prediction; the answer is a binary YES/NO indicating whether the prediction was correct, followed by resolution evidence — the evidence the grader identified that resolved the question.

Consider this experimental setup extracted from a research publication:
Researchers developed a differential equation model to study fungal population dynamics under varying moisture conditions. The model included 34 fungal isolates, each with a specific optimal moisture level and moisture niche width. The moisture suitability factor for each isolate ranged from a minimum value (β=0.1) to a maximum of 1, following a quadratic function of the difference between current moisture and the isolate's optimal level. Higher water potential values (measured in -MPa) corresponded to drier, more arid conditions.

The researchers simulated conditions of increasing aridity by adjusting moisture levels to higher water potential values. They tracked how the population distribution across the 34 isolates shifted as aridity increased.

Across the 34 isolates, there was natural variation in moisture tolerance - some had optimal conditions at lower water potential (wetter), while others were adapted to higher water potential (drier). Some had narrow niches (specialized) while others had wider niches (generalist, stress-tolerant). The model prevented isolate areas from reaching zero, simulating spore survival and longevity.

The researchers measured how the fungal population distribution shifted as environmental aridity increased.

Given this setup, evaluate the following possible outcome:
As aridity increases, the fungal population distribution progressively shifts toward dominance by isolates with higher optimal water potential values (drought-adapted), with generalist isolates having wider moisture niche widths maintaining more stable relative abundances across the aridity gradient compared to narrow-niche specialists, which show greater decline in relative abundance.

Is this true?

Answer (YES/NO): NO